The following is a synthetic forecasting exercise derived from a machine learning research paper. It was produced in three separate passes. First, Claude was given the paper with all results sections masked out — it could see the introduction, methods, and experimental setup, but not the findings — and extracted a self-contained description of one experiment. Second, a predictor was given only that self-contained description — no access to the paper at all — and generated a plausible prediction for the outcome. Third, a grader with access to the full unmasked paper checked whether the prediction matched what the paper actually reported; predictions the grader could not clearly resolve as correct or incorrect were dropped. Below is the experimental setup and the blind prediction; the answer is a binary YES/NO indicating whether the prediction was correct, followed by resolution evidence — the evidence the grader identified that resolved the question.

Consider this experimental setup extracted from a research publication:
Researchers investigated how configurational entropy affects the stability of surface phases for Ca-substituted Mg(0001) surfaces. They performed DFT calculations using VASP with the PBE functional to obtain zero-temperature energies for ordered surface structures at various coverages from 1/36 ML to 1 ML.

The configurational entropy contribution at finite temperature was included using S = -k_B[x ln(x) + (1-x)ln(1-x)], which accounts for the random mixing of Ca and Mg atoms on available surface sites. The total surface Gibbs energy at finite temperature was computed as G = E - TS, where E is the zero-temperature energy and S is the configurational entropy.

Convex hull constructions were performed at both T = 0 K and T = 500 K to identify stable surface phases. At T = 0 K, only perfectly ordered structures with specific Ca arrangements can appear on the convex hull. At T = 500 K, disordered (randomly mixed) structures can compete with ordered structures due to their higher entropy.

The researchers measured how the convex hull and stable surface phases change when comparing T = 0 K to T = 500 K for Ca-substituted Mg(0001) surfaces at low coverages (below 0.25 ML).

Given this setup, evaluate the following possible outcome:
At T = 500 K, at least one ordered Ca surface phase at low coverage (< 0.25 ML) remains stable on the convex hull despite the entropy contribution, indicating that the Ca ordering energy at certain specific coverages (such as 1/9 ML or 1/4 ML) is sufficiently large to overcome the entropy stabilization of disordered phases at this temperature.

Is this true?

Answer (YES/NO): NO